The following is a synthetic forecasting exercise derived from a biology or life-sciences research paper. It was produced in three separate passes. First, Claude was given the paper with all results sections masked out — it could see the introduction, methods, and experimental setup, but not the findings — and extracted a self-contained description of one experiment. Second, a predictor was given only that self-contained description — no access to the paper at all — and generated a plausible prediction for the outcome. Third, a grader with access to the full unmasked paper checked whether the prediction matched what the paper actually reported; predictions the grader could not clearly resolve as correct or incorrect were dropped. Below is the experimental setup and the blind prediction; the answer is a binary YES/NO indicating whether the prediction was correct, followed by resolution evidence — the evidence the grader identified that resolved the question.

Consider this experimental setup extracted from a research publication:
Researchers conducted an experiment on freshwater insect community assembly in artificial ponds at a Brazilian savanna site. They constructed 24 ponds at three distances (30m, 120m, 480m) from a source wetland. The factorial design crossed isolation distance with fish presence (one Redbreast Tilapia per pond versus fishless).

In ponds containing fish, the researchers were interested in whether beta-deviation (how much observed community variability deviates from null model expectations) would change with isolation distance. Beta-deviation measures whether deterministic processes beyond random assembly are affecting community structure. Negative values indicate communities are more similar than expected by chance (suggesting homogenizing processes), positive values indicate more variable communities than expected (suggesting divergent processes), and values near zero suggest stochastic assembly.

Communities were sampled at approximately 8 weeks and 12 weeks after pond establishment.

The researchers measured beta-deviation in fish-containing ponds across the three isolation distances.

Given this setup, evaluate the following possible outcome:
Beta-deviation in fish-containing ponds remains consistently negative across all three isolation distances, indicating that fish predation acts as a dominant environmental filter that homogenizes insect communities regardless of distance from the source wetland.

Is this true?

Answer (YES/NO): NO